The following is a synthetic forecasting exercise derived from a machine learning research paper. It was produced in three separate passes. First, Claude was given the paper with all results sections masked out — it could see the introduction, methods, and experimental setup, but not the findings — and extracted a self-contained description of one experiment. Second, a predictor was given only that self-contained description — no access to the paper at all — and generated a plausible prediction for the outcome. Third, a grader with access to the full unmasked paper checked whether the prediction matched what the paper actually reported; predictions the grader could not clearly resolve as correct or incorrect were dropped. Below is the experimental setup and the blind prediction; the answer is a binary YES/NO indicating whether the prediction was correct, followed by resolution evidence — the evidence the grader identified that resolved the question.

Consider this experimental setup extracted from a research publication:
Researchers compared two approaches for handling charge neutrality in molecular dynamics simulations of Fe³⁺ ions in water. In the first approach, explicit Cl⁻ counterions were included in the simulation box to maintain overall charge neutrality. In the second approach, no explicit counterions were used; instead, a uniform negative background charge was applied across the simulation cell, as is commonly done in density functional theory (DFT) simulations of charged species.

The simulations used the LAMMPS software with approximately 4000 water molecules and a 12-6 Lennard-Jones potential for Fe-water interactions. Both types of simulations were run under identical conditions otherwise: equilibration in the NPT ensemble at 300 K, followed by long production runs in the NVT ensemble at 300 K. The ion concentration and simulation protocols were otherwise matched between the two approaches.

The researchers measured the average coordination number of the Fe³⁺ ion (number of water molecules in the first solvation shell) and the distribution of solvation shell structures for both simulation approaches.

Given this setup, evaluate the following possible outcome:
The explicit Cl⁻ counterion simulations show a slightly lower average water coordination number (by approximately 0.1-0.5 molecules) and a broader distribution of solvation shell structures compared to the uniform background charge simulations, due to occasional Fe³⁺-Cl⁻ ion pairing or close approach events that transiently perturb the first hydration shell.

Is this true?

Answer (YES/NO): NO